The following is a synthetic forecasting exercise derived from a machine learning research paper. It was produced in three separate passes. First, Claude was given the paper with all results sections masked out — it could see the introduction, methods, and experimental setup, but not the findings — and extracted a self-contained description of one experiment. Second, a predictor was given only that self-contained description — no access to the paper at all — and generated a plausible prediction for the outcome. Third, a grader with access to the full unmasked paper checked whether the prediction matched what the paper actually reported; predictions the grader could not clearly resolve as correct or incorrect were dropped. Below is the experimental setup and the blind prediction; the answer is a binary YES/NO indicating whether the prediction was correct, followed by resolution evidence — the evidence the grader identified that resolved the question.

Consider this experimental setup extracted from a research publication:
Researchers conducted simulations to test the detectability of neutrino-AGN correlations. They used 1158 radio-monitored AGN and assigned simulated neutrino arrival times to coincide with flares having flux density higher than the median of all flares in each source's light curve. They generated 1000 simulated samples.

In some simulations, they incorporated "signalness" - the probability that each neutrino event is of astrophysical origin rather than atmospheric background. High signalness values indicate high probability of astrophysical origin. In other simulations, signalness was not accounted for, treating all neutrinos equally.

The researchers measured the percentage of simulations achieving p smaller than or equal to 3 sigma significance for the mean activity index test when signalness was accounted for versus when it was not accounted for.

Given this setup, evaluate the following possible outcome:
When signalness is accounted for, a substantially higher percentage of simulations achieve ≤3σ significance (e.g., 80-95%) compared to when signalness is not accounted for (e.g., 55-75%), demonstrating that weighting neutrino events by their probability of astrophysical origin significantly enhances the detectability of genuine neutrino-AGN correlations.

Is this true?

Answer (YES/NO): NO